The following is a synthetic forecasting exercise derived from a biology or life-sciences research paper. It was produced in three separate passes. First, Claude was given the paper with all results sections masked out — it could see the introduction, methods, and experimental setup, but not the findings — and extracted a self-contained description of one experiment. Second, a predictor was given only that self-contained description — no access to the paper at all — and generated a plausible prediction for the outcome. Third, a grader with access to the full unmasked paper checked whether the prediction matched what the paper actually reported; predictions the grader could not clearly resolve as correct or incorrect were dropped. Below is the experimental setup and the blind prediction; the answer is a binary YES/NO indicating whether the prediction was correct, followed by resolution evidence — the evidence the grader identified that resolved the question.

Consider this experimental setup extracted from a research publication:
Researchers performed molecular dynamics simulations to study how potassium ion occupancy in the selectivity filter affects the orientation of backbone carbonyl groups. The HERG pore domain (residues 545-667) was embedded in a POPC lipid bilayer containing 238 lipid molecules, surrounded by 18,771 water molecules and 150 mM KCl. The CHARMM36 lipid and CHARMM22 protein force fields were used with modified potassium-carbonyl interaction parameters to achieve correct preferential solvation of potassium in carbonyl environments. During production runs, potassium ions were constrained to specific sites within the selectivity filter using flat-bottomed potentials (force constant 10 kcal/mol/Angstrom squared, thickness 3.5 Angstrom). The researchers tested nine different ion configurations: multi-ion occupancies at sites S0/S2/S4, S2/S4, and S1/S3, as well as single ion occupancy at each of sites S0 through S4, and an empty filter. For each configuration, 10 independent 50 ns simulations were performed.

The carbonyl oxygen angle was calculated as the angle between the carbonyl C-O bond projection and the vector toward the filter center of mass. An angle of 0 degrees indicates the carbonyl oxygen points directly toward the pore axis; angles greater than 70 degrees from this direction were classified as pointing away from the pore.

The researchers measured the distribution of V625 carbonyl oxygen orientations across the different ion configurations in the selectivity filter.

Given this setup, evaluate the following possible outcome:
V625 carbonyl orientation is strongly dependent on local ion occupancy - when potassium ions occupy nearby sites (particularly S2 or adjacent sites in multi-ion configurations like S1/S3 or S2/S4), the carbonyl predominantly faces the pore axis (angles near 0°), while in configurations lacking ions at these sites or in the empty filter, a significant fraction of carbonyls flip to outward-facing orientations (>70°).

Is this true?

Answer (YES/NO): NO